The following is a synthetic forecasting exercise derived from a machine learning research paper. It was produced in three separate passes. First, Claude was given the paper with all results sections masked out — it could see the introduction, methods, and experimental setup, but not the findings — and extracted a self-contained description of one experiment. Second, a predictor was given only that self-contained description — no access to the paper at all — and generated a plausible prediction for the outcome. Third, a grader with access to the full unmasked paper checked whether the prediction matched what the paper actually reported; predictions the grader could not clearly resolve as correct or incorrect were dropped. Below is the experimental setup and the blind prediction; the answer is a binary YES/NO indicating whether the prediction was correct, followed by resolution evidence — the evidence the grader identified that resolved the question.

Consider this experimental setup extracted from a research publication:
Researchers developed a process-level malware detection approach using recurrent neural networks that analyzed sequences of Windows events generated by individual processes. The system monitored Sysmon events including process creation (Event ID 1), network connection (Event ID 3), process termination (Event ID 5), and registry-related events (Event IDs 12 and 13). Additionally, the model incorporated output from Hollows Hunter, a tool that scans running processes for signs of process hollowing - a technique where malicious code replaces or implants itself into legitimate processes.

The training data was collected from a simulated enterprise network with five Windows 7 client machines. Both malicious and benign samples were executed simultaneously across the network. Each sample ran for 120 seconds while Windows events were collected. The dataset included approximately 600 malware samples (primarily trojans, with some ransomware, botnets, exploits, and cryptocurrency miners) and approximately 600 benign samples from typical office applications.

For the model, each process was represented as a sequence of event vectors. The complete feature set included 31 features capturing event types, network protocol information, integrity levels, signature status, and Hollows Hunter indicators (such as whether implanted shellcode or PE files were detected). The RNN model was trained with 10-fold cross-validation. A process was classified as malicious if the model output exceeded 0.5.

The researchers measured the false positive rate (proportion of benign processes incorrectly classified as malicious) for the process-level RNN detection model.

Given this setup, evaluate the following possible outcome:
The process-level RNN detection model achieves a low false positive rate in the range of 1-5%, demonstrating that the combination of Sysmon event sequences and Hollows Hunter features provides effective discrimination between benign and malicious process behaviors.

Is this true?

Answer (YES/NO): NO